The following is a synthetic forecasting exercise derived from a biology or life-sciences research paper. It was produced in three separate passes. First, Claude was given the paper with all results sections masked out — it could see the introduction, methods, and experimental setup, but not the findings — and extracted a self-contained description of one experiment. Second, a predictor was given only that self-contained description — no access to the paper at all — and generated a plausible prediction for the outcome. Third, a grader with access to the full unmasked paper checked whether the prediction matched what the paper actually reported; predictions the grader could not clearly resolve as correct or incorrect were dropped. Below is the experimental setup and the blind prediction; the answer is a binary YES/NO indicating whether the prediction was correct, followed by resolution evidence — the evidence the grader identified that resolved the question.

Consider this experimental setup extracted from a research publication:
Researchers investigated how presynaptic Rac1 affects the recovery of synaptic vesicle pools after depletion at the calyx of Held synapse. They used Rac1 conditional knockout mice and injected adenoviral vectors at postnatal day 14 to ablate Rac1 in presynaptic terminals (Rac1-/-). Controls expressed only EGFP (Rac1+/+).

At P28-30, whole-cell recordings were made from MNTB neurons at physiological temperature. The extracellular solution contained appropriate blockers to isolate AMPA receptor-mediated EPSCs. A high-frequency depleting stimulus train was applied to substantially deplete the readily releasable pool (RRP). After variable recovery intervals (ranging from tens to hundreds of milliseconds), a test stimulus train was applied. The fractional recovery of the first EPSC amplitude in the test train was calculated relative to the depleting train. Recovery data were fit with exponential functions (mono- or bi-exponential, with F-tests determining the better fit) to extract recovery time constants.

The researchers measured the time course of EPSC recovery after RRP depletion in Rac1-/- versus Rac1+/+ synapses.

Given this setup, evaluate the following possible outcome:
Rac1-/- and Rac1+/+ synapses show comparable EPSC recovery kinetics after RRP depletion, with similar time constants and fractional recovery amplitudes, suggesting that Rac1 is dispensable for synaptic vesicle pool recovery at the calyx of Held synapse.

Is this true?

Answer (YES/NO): NO